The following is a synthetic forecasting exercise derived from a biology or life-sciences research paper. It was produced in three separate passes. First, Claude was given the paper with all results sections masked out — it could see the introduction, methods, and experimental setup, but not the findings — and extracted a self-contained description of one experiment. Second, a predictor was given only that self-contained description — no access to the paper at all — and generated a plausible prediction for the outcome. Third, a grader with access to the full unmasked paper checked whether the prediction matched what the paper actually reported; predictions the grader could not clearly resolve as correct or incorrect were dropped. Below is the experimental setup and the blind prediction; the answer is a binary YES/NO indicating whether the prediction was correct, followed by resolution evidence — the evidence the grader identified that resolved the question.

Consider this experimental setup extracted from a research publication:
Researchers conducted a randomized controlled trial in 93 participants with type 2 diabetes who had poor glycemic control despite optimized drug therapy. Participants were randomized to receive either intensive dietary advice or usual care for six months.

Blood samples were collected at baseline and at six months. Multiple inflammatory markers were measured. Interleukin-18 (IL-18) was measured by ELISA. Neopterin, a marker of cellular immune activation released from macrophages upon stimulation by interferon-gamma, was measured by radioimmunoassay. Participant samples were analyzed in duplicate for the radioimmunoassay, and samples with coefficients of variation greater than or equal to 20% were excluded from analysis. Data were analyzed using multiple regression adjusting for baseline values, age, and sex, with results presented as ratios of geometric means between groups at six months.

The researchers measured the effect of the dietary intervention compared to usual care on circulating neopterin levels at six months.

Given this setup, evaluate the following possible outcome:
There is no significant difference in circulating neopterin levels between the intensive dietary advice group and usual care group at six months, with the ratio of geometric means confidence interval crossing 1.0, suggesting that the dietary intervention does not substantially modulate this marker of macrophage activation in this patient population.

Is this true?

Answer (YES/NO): YES